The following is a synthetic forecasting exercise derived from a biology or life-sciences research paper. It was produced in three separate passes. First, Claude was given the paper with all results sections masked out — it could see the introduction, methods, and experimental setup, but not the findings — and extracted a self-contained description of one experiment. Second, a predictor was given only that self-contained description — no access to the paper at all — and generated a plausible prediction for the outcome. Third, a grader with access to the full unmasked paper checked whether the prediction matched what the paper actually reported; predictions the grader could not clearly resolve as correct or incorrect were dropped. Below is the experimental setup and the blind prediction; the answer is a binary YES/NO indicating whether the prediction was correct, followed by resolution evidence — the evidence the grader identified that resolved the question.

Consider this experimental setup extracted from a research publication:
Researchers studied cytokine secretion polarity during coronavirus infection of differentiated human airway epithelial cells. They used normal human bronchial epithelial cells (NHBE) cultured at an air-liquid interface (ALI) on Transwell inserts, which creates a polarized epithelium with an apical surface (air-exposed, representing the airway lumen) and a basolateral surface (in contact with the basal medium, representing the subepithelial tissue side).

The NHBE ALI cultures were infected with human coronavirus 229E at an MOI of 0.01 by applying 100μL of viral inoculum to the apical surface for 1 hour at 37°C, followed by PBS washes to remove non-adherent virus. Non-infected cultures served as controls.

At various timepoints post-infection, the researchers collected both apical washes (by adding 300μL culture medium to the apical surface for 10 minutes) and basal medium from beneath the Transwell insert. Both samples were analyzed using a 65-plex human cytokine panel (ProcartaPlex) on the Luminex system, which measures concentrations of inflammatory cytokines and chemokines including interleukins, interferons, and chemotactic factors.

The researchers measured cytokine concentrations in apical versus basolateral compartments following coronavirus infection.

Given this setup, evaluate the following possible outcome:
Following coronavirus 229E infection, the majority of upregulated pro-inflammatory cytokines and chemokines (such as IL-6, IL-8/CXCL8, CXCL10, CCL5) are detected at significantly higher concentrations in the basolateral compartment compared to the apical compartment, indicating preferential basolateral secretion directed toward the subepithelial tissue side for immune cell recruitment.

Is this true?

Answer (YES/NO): NO